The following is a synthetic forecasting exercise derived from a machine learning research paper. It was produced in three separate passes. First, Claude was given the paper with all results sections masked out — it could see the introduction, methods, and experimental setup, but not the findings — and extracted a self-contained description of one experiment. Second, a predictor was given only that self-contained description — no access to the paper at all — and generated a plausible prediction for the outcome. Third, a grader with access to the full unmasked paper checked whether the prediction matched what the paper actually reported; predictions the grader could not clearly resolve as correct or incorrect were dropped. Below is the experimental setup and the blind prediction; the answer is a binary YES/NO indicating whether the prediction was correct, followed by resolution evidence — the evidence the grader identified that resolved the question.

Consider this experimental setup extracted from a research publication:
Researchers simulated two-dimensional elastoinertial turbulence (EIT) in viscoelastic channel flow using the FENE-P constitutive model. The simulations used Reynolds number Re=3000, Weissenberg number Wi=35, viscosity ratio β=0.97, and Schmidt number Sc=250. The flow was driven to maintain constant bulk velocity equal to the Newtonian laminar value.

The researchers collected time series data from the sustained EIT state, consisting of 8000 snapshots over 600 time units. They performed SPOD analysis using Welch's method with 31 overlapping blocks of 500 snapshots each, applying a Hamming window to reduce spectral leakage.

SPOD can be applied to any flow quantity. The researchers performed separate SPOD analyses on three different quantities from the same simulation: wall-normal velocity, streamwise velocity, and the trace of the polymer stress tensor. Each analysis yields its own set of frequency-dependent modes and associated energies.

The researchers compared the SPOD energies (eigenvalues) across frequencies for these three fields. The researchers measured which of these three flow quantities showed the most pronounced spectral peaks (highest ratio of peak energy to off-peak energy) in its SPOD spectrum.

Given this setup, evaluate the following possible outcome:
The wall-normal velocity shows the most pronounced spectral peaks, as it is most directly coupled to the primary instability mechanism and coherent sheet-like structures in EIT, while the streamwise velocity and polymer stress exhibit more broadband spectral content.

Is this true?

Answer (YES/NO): YES